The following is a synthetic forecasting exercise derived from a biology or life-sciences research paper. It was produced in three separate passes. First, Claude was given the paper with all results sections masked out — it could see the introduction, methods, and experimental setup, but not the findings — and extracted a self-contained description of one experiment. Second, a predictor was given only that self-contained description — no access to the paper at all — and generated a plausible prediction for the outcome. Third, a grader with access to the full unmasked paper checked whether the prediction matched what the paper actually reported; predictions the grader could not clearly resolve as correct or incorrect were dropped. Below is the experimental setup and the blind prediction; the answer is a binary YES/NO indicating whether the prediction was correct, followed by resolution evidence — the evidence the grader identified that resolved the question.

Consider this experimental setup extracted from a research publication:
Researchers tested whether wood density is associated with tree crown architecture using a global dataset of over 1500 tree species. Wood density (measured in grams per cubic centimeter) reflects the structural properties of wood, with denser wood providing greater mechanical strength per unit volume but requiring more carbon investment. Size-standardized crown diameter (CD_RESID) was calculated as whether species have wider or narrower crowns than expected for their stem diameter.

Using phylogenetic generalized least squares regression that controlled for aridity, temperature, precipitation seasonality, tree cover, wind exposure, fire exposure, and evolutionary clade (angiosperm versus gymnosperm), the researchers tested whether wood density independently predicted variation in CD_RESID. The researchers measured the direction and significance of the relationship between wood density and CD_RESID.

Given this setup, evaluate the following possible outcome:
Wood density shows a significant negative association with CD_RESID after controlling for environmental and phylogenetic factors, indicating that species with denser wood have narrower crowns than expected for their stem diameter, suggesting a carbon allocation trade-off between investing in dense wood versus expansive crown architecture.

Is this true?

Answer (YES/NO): NO